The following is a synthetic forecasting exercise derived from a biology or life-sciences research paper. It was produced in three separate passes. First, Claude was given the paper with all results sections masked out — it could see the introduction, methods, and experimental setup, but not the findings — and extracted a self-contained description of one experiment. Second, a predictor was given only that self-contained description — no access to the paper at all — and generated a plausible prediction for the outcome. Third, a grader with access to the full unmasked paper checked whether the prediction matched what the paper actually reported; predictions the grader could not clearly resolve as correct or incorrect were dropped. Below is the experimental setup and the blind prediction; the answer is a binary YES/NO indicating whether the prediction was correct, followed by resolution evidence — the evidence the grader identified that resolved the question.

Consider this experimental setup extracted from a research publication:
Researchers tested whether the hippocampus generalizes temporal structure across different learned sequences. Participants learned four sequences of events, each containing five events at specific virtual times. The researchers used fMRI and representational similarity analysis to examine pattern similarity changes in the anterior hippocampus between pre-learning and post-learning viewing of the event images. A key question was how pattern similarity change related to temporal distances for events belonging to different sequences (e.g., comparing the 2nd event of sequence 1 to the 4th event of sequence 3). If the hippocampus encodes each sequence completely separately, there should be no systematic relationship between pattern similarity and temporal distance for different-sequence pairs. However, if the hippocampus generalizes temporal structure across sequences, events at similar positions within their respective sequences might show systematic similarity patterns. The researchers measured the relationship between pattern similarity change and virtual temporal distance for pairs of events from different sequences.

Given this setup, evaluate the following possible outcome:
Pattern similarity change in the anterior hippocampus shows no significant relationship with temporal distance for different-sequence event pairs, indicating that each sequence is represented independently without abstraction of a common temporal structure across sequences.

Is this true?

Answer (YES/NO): NO